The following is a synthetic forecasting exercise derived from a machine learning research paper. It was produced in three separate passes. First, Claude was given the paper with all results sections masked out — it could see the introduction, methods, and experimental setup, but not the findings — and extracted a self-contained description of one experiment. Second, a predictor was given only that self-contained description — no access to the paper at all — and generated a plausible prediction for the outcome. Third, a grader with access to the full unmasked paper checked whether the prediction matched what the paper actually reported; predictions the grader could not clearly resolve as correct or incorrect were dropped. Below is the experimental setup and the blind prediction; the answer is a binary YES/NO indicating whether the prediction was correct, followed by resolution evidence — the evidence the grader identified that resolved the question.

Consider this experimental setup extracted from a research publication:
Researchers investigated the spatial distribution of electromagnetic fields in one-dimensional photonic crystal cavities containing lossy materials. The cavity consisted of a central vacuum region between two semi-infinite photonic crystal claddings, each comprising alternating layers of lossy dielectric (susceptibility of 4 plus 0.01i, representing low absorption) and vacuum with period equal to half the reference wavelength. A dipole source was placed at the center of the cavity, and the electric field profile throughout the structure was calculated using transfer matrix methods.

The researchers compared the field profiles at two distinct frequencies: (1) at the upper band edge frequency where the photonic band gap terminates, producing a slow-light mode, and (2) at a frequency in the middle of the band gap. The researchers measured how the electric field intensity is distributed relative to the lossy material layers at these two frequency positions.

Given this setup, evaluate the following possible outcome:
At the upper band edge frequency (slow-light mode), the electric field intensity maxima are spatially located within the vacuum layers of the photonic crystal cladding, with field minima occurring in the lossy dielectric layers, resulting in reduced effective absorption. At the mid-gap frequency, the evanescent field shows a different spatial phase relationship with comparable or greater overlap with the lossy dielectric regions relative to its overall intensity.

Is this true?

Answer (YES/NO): YES